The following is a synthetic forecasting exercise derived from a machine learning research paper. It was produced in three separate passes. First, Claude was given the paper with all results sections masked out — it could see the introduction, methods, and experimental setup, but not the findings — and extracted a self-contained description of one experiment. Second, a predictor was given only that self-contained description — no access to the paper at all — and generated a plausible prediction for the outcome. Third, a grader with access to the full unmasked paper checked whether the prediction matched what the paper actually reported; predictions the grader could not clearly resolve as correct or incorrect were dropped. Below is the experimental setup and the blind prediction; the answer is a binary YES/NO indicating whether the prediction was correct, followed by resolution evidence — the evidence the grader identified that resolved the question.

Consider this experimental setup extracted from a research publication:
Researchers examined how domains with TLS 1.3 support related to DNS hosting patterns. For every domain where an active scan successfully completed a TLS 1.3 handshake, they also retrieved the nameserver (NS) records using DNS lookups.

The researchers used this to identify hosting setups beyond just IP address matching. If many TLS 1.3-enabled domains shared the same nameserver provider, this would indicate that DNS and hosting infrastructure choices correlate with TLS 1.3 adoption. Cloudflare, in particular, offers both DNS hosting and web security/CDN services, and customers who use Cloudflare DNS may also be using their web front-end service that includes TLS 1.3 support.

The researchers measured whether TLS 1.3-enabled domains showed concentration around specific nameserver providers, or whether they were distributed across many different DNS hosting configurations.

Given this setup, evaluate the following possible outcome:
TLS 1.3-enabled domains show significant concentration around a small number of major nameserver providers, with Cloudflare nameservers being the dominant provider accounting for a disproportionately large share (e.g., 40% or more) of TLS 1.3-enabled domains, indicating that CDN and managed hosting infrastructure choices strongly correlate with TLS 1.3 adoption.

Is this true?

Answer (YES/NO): NO